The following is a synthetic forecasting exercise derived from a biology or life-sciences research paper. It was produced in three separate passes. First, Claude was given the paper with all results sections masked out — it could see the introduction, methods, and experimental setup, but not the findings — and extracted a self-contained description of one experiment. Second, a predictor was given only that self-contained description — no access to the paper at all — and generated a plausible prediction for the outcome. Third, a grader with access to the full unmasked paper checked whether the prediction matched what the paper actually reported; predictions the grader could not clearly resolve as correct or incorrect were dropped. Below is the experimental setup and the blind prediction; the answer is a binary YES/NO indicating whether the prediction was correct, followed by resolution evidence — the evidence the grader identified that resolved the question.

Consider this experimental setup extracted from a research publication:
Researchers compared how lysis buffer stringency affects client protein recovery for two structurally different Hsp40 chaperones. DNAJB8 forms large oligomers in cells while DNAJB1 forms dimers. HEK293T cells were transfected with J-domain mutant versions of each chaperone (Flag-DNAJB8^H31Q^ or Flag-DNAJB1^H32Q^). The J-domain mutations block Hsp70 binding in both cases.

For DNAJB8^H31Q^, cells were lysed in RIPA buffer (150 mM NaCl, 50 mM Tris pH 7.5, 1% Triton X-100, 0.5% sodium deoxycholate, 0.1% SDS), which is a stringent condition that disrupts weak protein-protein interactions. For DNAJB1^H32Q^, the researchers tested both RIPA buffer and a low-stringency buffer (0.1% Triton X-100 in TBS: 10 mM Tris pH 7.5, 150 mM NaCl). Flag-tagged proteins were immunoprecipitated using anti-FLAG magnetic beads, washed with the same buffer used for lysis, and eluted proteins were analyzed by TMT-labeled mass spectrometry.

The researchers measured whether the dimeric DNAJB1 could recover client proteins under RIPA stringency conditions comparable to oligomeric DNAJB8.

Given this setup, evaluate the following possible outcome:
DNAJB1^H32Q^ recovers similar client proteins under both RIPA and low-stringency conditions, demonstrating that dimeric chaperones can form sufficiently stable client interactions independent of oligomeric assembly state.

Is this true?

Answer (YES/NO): NO